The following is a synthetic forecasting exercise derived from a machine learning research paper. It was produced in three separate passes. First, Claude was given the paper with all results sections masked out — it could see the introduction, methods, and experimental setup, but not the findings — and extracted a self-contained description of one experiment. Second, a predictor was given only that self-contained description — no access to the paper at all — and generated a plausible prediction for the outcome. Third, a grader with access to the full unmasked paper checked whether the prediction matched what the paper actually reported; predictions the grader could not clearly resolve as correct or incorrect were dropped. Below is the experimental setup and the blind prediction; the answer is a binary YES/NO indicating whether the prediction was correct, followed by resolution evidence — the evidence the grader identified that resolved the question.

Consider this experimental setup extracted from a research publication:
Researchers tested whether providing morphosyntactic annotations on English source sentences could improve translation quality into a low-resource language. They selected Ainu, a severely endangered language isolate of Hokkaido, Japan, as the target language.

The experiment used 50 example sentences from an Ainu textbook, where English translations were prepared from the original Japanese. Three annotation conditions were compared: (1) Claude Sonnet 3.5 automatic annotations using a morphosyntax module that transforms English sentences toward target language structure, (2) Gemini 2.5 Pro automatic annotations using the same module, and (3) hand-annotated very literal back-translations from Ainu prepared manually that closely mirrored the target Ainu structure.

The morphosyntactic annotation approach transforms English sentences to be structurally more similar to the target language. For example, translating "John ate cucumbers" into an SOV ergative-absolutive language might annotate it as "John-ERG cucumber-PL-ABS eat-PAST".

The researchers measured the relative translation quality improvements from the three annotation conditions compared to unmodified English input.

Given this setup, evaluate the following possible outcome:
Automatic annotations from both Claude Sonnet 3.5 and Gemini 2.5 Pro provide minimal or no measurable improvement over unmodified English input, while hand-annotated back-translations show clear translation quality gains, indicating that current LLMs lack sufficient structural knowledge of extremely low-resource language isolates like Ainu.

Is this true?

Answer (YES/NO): NO